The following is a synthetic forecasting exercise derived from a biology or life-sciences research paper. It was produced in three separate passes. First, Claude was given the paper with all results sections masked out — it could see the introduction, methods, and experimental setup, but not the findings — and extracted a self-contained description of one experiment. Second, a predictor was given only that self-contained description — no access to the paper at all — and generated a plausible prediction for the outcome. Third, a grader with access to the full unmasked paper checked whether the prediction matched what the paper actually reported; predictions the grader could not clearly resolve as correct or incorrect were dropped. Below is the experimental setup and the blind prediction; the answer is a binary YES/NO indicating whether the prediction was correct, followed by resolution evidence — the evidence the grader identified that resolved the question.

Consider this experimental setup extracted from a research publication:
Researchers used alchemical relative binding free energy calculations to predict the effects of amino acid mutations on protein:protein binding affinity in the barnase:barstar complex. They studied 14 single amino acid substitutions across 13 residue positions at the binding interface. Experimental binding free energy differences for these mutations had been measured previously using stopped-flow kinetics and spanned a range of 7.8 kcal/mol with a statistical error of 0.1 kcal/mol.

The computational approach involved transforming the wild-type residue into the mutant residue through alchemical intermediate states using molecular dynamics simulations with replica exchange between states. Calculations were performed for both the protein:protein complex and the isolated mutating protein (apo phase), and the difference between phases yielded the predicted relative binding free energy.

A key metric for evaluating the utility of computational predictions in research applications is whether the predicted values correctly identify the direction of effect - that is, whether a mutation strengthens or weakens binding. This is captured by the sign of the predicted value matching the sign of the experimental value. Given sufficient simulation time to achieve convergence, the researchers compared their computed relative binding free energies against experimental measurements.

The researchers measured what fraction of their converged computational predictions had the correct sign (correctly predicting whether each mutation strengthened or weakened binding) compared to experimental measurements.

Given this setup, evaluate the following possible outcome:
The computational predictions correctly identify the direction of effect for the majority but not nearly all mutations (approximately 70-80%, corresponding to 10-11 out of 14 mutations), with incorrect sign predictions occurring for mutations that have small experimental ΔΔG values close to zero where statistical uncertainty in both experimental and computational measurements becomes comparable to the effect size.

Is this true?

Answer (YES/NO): NO